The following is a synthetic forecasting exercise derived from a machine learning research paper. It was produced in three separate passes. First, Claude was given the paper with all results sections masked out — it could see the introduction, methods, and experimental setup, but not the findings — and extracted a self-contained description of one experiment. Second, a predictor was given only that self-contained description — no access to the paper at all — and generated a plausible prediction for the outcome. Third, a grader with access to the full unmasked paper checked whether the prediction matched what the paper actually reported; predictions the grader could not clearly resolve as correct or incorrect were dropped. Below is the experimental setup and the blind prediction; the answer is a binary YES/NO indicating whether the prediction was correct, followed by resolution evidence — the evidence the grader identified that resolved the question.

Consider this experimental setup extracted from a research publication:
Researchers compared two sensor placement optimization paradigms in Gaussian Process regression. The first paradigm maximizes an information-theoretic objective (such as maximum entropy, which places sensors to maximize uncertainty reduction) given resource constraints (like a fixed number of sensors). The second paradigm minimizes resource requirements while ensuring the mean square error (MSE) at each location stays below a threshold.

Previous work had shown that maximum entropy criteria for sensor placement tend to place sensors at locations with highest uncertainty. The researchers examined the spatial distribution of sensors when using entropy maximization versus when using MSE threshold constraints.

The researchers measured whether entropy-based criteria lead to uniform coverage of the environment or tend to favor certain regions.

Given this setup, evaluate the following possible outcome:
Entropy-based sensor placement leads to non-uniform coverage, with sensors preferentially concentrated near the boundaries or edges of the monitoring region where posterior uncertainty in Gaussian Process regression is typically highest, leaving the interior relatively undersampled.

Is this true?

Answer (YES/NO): YES